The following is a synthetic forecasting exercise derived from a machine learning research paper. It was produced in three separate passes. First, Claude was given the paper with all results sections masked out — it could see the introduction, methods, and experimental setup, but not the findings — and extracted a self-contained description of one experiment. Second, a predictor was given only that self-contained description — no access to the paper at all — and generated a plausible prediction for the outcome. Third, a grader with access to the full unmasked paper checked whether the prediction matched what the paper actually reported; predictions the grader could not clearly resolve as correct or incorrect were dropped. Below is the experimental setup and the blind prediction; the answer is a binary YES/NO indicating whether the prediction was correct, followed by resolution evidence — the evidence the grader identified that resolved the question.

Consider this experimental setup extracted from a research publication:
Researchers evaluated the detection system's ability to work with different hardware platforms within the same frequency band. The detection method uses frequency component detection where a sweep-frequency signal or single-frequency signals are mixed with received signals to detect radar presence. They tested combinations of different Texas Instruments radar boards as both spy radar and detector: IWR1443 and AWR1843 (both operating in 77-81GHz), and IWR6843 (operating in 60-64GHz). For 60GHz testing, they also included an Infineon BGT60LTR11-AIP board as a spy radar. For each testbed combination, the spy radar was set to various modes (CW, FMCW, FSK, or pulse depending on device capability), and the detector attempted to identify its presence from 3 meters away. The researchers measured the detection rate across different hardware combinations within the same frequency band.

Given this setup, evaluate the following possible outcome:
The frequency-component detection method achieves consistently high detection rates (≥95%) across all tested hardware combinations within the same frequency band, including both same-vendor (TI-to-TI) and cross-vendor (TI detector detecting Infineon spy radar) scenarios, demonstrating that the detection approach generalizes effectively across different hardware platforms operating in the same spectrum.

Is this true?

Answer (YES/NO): YES